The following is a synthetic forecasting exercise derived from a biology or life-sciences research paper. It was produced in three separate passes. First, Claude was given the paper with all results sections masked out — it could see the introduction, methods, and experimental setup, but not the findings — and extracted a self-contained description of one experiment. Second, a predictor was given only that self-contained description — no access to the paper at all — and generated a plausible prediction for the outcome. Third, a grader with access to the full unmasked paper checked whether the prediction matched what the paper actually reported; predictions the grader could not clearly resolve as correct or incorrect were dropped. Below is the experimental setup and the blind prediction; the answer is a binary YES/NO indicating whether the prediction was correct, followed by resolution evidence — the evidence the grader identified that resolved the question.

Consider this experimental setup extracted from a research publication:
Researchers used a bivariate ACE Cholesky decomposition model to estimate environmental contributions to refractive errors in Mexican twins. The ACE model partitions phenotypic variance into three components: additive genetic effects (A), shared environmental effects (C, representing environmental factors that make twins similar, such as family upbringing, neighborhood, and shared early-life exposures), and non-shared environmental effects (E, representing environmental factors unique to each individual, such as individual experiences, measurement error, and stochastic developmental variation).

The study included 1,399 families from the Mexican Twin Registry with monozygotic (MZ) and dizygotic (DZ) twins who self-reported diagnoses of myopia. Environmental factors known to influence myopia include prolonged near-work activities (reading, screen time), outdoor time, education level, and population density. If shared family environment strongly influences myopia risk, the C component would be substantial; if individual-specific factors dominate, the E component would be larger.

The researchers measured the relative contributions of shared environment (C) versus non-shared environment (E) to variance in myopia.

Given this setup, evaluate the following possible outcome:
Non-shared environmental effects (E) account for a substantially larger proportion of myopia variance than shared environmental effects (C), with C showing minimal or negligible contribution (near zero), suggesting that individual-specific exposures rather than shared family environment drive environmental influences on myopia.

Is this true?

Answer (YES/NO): NO